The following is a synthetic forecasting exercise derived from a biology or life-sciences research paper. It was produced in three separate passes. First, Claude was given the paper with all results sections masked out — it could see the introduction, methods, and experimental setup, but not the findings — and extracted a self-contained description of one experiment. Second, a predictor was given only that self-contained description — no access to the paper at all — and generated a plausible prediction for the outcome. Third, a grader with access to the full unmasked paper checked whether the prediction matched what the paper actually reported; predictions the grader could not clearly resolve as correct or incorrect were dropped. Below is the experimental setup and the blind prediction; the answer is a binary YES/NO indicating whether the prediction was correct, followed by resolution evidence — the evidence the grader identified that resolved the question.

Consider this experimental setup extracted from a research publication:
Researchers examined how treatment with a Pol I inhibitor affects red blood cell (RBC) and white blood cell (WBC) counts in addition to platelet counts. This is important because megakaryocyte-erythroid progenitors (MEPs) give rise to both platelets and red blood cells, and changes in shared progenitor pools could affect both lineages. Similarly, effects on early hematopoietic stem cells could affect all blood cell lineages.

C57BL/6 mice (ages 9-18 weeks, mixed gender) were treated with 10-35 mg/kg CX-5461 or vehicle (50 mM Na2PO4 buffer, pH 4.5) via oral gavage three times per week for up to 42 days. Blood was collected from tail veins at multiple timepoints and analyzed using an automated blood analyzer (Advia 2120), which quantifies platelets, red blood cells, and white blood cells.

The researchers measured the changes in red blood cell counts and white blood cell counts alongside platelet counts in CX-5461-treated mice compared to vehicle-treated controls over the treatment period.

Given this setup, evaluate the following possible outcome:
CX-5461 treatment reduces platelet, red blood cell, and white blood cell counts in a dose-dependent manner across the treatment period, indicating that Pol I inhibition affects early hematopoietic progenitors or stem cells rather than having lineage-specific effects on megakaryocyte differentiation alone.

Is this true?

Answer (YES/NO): NO